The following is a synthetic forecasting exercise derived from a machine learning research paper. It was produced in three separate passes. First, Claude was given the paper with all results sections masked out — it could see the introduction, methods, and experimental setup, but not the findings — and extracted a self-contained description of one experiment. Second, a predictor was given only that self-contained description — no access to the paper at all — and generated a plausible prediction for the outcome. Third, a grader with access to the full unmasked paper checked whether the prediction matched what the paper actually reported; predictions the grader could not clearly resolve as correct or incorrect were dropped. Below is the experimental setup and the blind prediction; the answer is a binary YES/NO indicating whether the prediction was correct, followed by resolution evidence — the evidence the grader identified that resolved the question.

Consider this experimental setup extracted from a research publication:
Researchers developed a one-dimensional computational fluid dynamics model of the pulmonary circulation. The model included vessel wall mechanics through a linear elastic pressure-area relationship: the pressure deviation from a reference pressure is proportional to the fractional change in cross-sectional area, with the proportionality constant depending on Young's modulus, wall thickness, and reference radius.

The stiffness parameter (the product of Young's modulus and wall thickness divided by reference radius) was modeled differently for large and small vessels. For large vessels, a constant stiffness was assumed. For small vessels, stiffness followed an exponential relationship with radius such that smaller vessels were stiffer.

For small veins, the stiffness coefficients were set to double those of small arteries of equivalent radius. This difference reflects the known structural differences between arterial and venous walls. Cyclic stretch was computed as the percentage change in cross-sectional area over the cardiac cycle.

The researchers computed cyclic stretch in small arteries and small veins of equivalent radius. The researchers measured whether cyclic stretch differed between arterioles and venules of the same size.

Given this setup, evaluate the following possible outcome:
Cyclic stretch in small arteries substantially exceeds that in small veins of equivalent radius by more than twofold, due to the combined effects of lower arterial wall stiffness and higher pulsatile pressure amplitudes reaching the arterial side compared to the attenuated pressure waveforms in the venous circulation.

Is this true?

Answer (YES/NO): NO